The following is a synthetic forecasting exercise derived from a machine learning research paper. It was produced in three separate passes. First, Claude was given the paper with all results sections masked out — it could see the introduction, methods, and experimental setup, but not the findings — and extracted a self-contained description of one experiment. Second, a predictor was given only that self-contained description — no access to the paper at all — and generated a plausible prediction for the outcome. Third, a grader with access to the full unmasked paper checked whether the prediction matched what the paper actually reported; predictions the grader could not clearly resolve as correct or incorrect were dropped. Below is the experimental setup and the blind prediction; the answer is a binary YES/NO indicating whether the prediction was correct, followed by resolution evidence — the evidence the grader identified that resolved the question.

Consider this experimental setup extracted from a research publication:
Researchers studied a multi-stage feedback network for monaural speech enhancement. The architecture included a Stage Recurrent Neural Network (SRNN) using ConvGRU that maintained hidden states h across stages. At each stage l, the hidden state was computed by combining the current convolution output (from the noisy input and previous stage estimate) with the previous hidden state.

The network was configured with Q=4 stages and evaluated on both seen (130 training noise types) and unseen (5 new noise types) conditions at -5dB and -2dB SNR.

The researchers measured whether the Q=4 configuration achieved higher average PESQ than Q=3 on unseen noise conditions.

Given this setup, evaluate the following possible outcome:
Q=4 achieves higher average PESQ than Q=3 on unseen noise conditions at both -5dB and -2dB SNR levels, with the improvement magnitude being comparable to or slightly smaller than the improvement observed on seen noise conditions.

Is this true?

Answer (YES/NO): NO